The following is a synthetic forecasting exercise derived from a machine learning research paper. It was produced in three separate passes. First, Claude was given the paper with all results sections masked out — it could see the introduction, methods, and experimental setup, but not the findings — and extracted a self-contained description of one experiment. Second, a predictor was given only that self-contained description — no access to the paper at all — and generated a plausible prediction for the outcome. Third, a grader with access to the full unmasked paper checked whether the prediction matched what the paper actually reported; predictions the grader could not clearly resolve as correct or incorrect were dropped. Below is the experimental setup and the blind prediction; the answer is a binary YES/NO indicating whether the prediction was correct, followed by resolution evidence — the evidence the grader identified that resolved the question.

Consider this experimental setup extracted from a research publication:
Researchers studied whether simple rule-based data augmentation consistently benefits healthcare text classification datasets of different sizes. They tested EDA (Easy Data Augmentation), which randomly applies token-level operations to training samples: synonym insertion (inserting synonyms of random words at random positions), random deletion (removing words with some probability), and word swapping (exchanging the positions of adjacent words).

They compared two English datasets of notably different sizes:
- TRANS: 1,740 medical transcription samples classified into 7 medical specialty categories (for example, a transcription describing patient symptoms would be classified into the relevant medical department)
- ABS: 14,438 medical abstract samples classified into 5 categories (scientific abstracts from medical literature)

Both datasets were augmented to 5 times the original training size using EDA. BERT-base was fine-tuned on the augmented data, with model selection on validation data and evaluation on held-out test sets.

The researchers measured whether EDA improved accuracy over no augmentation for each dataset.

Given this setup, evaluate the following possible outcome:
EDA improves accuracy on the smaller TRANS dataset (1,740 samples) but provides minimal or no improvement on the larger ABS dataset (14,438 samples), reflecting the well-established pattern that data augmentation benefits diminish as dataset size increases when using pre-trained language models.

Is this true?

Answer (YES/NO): NO